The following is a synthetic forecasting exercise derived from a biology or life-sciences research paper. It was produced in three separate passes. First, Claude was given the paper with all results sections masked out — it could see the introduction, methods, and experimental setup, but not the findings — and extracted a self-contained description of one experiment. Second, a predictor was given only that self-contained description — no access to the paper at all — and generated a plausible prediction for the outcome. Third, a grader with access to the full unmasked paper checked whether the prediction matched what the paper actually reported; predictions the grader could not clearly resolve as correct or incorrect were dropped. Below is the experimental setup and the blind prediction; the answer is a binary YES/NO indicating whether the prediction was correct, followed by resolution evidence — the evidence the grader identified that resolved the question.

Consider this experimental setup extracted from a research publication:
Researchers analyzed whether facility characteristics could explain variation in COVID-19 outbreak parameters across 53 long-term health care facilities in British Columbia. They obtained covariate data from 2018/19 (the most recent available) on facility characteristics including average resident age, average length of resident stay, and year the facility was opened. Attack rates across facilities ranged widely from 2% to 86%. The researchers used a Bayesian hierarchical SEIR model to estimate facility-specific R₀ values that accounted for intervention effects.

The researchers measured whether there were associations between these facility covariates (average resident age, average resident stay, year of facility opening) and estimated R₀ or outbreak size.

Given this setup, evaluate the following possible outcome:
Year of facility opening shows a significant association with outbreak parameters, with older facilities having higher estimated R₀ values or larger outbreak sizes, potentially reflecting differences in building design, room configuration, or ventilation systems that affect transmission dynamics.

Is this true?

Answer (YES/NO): NO